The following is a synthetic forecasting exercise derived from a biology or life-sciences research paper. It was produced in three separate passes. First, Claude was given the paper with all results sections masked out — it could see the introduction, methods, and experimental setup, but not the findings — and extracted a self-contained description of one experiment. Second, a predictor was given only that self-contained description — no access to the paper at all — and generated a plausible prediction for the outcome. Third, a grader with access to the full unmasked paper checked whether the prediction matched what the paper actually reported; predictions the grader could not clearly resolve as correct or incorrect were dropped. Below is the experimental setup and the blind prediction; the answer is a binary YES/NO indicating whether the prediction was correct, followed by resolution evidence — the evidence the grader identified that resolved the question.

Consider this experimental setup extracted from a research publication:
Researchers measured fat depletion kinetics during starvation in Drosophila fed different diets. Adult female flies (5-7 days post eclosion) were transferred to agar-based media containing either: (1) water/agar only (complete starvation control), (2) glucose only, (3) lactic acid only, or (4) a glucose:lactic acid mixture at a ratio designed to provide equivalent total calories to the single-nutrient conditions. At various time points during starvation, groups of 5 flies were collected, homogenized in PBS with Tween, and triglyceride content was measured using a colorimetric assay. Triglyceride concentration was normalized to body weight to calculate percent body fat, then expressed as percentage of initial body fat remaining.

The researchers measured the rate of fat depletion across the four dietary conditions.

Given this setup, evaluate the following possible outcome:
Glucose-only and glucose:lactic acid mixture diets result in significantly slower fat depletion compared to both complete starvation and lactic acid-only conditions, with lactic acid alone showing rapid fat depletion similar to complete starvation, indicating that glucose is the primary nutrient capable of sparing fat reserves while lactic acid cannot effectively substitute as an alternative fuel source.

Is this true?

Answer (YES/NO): NO